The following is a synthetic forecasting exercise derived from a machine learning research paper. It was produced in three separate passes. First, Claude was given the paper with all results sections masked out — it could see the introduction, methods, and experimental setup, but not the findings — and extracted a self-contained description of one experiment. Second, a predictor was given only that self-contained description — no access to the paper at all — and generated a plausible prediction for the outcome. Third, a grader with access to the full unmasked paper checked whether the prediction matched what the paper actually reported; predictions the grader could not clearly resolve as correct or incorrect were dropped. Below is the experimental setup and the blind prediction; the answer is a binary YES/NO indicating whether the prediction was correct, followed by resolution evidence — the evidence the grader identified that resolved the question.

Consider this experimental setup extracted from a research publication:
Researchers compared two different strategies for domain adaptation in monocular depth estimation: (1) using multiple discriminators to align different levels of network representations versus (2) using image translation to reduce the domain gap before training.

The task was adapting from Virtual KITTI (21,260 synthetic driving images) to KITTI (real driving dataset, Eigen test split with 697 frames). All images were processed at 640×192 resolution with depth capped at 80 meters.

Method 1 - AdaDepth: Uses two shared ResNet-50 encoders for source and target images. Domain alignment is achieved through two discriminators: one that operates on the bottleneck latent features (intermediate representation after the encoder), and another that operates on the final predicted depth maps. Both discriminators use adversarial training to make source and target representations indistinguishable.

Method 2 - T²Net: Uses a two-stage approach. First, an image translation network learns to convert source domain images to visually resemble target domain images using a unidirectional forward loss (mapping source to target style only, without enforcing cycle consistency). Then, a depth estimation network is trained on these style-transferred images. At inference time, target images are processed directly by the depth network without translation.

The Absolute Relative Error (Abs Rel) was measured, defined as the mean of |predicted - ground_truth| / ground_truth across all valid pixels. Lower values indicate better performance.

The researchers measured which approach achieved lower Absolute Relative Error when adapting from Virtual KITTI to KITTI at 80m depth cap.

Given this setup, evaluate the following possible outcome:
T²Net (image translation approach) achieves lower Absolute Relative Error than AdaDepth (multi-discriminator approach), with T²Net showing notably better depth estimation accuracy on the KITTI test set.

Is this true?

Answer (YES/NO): YES